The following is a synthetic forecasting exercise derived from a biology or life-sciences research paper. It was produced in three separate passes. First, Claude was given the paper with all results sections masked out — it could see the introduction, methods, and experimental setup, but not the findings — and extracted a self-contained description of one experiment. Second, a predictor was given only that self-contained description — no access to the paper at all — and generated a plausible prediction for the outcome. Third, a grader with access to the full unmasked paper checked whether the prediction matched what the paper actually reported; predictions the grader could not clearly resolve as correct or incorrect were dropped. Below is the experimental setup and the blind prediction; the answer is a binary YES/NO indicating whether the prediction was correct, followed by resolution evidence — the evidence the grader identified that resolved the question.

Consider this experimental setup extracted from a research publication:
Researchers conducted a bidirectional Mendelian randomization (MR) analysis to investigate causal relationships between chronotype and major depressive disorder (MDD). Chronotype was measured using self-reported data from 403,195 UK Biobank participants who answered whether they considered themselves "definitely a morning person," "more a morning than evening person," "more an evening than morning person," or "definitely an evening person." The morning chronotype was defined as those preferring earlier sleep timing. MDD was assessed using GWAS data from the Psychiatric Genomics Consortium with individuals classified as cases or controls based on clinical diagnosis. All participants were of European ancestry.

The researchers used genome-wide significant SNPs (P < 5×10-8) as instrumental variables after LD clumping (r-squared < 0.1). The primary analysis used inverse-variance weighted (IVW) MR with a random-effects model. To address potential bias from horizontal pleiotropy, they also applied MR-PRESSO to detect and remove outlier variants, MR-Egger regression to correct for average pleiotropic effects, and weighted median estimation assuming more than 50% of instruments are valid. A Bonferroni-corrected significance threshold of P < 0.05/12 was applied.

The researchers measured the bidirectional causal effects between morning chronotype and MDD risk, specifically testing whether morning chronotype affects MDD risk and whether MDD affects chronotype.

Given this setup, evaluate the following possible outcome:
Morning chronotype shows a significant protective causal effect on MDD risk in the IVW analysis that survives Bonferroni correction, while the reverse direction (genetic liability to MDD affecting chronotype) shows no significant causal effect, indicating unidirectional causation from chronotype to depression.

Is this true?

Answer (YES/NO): NO